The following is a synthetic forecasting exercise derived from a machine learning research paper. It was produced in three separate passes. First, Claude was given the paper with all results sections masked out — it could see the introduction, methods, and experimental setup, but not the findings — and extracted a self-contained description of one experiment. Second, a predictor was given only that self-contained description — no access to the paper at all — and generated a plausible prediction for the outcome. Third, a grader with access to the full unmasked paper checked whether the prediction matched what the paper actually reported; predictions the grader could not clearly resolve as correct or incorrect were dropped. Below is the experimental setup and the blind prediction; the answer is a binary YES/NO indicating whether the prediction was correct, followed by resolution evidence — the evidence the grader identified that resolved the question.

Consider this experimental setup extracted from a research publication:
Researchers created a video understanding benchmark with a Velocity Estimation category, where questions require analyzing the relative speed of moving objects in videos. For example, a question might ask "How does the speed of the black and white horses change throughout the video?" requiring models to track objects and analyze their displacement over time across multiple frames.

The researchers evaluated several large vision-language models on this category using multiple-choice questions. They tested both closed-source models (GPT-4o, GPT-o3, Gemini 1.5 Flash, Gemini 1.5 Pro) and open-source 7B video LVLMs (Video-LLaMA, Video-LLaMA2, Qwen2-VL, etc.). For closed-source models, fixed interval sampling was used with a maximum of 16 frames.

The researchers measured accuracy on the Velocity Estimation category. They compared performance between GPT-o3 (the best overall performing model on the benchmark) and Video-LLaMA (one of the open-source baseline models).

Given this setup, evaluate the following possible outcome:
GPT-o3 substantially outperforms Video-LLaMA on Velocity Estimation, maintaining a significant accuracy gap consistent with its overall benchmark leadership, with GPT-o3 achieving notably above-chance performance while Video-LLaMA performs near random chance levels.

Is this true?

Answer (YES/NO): NO